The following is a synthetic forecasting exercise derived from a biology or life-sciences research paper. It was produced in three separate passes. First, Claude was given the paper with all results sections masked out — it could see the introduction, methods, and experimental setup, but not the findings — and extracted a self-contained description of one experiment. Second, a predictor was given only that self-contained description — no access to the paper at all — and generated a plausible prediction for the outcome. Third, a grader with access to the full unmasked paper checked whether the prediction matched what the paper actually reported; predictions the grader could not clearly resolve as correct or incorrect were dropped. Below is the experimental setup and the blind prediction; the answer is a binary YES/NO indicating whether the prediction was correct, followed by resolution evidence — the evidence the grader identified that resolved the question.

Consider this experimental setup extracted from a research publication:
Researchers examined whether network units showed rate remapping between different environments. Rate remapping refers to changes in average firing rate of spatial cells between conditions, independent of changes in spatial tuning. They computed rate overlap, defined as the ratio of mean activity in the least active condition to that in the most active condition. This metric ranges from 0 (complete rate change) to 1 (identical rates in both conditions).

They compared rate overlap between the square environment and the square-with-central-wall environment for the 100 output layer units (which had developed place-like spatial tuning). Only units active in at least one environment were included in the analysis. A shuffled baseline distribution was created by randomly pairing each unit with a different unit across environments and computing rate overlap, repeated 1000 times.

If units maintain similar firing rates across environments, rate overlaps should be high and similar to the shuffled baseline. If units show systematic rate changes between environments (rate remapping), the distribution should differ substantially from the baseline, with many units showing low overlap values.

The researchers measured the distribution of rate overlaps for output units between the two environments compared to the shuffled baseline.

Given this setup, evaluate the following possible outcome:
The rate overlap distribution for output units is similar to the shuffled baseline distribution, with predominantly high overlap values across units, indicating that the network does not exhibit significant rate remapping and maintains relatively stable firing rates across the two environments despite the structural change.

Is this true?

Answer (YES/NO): NO